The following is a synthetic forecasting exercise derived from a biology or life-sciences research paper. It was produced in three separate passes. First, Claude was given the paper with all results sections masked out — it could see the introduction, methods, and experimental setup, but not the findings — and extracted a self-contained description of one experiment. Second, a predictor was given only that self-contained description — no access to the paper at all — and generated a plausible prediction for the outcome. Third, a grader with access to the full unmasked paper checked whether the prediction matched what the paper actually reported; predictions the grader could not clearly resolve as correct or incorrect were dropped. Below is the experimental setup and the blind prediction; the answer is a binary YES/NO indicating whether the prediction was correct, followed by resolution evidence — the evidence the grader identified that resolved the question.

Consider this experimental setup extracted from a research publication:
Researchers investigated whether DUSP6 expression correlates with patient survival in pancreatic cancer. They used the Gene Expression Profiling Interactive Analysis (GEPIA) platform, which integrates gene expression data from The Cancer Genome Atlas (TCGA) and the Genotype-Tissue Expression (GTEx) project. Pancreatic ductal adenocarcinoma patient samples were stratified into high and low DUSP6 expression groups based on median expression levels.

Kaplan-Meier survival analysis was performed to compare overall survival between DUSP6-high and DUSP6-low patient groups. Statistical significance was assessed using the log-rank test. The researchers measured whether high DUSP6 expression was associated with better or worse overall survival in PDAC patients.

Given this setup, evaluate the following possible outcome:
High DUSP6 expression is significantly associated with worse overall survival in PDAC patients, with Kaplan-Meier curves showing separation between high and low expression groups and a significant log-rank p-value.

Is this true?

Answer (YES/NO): YES